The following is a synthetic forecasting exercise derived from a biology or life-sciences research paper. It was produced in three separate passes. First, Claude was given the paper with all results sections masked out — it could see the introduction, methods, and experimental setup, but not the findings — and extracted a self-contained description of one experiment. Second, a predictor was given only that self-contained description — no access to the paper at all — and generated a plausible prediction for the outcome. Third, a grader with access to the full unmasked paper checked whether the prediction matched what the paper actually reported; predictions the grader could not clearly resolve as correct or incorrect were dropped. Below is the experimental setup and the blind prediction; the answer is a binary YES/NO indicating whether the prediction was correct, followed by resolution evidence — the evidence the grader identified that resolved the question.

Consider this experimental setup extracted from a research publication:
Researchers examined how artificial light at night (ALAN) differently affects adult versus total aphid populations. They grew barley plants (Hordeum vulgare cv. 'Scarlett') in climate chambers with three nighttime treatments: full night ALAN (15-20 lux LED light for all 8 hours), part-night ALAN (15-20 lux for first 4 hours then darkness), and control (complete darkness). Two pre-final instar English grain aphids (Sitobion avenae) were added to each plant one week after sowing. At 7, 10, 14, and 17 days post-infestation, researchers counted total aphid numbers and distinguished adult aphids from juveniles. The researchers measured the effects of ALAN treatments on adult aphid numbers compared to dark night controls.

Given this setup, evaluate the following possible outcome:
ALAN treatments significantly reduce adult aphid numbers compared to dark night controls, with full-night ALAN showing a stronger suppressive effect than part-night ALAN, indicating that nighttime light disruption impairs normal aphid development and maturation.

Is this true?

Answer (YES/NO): NO